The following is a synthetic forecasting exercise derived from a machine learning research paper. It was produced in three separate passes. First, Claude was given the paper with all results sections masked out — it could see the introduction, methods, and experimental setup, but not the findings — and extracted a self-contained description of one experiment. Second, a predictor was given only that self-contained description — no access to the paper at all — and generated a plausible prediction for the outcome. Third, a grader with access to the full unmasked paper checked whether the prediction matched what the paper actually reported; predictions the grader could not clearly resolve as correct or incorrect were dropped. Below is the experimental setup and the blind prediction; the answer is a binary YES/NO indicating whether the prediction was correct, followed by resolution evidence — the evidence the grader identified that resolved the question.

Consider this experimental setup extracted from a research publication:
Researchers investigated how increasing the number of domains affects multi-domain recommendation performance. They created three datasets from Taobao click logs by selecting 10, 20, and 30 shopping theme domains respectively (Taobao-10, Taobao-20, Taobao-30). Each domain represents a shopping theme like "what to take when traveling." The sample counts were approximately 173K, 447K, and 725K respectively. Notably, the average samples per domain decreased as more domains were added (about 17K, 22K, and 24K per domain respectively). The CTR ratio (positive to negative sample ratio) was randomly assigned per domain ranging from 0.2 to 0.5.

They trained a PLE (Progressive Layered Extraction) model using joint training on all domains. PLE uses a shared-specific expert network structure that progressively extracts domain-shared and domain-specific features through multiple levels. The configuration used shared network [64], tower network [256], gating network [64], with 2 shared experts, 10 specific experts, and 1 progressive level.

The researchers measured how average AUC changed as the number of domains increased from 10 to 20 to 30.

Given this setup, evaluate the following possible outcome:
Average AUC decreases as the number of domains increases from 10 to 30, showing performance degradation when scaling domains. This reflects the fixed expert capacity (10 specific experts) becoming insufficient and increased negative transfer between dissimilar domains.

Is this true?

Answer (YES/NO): NO